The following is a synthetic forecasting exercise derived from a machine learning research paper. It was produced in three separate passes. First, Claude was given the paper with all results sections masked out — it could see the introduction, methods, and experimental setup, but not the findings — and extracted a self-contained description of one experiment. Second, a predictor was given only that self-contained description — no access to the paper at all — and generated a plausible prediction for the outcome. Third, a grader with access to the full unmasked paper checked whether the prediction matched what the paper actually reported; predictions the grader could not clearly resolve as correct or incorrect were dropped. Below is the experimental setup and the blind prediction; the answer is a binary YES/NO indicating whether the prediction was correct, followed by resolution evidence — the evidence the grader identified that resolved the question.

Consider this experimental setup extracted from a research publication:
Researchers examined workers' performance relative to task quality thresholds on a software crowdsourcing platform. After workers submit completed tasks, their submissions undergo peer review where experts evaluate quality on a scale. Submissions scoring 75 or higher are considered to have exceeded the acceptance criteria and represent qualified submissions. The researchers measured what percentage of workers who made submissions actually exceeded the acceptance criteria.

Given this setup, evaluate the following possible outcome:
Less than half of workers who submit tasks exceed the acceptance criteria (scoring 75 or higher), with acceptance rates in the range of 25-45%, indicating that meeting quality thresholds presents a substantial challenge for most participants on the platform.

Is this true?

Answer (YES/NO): NO